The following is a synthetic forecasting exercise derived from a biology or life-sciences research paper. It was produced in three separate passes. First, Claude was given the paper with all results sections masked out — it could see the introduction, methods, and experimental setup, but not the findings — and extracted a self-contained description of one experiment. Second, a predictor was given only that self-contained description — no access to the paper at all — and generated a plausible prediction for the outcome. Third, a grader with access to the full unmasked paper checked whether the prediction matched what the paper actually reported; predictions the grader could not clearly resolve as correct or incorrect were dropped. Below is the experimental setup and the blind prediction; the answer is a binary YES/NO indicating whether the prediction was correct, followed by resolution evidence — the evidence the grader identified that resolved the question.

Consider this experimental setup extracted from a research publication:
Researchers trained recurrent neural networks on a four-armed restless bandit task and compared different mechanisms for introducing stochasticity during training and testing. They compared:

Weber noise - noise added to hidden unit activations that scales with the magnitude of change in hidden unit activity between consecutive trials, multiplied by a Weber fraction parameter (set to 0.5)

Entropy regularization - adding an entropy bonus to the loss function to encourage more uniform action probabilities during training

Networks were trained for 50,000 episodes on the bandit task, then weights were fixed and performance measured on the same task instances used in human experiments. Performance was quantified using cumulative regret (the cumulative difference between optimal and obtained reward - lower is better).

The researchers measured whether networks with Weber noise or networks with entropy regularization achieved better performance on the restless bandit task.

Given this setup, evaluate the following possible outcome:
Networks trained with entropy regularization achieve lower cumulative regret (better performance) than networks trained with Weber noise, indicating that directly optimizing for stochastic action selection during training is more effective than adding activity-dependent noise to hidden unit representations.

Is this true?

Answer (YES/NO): NO